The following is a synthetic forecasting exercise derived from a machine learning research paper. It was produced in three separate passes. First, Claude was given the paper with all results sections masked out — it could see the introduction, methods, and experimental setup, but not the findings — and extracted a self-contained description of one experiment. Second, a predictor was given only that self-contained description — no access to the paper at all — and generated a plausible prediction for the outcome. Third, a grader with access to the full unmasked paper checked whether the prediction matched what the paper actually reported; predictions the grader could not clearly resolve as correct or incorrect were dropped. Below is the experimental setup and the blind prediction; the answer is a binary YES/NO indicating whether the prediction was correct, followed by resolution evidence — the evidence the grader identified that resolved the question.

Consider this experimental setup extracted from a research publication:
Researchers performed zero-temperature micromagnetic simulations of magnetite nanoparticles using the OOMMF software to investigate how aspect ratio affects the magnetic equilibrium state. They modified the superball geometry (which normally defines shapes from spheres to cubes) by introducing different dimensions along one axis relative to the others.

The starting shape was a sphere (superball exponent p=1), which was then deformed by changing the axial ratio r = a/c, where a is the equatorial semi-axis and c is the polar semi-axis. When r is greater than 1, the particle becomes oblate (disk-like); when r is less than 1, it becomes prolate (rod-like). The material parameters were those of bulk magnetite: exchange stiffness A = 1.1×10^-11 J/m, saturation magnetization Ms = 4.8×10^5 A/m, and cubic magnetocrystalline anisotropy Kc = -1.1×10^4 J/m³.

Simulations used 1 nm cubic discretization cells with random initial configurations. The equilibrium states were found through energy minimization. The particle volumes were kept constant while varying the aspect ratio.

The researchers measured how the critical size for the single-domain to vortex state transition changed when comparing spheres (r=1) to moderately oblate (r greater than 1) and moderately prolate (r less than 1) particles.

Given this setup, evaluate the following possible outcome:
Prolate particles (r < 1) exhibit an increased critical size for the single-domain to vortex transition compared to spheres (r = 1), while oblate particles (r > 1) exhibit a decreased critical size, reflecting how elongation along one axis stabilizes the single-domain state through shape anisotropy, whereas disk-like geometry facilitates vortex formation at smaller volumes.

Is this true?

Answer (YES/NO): NO